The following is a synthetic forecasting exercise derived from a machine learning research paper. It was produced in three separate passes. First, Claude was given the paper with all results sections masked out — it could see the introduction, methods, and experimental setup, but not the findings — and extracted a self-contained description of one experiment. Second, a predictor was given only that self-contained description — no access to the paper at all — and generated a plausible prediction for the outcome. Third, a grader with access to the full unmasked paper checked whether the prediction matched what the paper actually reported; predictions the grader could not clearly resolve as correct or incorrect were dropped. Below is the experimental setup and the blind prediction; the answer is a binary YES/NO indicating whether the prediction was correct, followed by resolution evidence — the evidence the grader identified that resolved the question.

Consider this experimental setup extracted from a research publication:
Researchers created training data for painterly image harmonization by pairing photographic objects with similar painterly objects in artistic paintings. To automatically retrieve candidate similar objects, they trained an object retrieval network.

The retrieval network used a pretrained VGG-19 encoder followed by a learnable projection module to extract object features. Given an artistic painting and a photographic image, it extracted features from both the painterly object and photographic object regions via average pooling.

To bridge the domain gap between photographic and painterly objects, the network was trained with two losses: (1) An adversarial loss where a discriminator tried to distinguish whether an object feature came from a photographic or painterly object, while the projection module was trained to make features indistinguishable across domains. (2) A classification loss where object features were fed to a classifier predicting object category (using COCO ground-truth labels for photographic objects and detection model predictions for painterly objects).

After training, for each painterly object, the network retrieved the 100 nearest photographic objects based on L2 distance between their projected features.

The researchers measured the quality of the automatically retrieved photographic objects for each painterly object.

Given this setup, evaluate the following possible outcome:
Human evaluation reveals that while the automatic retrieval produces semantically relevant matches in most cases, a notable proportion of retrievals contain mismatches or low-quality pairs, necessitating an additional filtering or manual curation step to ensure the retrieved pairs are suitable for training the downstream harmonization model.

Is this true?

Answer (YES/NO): NO